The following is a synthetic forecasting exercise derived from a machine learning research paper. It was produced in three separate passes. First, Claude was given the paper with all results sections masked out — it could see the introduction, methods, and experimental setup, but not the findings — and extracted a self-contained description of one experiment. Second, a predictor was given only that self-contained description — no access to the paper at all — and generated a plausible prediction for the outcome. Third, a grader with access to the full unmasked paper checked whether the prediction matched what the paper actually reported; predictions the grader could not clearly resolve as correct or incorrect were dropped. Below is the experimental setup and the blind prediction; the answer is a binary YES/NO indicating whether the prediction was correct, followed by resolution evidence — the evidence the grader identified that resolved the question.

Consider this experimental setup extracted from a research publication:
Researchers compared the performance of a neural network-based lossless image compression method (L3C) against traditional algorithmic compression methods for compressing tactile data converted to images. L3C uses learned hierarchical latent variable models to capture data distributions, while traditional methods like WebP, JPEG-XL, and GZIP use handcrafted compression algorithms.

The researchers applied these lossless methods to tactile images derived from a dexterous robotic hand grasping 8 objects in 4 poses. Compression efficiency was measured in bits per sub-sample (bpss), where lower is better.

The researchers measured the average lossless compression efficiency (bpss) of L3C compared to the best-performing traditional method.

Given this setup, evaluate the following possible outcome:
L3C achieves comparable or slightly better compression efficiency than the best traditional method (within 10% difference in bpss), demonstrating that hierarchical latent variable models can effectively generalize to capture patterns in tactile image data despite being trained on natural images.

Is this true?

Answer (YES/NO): NO